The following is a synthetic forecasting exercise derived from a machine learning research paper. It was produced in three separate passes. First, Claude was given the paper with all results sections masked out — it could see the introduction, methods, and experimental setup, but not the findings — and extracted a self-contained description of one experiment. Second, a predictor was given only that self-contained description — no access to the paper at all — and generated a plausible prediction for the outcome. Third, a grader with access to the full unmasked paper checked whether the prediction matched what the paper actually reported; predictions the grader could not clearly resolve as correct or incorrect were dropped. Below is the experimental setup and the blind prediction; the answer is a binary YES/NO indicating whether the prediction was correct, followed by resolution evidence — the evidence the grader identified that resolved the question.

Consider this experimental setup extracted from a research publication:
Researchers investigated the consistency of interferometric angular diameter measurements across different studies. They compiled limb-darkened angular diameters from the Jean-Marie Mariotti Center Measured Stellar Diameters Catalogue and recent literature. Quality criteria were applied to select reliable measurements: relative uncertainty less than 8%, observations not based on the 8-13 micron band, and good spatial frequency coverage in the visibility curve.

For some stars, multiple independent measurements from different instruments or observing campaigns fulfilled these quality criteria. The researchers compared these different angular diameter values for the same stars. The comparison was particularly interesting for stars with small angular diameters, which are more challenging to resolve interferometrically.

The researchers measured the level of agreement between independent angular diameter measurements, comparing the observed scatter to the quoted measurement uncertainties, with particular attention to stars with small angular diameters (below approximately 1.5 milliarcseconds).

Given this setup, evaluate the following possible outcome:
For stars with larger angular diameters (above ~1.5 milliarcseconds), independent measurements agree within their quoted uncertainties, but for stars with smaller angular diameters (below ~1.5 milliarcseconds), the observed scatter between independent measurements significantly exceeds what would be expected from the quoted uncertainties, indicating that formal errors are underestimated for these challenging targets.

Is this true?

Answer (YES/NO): YES